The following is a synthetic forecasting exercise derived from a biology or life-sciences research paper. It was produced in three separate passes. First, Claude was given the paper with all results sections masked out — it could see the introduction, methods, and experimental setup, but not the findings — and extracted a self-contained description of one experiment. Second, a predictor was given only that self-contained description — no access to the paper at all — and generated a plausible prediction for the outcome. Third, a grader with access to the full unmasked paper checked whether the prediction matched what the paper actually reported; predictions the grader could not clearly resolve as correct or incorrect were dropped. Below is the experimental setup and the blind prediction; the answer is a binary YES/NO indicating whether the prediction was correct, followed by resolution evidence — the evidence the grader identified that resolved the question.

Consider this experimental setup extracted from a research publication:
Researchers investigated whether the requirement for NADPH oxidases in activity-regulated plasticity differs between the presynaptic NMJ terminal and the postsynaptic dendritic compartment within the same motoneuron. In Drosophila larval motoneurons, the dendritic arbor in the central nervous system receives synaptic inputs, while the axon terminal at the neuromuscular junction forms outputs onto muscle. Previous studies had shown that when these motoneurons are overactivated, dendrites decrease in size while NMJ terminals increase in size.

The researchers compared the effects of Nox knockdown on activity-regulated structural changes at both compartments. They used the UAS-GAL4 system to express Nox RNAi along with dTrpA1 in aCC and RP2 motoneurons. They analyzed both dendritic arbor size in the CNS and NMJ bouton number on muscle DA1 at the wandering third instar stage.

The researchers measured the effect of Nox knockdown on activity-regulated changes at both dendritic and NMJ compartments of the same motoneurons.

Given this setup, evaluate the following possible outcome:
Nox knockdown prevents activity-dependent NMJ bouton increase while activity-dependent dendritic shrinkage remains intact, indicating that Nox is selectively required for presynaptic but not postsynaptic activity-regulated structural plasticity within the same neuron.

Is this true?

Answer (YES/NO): YES